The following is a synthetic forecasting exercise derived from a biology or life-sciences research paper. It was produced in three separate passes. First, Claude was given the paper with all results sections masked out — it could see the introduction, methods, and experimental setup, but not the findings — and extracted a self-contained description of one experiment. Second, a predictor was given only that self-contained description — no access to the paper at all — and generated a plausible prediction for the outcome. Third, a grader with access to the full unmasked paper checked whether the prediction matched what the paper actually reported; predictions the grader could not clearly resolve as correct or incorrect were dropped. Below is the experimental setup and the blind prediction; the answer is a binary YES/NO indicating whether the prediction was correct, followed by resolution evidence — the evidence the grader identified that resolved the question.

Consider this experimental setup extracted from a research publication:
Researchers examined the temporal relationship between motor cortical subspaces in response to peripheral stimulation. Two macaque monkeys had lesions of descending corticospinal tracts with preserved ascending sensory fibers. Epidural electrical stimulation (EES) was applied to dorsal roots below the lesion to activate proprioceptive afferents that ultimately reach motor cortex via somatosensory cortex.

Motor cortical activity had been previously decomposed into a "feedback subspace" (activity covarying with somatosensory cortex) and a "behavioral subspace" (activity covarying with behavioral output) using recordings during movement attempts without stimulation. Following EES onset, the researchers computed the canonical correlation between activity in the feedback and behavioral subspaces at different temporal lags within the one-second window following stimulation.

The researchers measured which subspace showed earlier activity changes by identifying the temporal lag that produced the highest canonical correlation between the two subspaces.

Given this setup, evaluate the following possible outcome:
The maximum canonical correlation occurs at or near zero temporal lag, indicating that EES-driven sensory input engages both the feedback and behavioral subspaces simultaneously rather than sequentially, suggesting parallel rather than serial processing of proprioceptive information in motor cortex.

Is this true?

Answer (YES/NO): NO